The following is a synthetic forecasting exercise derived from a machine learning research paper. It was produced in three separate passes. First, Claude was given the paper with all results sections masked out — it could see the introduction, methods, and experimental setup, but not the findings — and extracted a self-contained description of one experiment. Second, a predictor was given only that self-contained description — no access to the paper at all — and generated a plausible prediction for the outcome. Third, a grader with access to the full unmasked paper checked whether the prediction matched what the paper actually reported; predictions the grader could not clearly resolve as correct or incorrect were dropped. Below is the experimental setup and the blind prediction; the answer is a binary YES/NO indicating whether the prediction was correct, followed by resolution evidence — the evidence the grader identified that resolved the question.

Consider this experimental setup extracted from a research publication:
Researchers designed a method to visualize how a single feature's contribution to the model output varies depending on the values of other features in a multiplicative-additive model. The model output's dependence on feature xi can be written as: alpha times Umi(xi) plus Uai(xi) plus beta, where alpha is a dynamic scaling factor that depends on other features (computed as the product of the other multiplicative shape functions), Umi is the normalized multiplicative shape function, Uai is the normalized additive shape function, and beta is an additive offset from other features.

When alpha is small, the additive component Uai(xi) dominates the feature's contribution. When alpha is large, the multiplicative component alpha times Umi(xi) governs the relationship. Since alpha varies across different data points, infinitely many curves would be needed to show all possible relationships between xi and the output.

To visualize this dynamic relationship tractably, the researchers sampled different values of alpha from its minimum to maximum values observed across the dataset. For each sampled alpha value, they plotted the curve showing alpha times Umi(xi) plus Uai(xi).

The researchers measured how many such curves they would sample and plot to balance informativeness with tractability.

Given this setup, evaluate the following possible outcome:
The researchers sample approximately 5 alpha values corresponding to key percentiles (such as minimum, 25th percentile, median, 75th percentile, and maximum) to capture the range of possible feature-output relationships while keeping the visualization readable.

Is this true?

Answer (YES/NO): NO